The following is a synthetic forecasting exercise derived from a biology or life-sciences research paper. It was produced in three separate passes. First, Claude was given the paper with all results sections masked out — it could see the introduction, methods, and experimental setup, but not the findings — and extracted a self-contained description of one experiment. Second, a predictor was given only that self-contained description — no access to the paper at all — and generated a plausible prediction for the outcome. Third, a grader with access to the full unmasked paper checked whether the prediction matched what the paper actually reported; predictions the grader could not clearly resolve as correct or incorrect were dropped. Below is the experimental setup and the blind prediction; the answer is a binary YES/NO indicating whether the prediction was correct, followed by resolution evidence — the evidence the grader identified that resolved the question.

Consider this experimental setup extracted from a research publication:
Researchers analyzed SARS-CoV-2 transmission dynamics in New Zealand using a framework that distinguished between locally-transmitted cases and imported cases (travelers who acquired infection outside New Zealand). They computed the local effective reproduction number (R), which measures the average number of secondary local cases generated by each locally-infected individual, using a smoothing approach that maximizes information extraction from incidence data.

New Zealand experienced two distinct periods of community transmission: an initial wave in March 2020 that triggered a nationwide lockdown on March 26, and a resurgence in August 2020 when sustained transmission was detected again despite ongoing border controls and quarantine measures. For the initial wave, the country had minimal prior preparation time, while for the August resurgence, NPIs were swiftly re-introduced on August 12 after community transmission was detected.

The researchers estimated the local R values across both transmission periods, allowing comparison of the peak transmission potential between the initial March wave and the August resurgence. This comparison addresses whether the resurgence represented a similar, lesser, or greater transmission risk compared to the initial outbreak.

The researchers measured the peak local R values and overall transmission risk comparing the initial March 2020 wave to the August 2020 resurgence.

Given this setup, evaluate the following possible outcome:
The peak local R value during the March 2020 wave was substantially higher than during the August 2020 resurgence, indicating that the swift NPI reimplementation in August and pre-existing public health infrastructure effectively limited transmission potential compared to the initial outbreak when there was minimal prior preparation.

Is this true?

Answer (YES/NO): NO